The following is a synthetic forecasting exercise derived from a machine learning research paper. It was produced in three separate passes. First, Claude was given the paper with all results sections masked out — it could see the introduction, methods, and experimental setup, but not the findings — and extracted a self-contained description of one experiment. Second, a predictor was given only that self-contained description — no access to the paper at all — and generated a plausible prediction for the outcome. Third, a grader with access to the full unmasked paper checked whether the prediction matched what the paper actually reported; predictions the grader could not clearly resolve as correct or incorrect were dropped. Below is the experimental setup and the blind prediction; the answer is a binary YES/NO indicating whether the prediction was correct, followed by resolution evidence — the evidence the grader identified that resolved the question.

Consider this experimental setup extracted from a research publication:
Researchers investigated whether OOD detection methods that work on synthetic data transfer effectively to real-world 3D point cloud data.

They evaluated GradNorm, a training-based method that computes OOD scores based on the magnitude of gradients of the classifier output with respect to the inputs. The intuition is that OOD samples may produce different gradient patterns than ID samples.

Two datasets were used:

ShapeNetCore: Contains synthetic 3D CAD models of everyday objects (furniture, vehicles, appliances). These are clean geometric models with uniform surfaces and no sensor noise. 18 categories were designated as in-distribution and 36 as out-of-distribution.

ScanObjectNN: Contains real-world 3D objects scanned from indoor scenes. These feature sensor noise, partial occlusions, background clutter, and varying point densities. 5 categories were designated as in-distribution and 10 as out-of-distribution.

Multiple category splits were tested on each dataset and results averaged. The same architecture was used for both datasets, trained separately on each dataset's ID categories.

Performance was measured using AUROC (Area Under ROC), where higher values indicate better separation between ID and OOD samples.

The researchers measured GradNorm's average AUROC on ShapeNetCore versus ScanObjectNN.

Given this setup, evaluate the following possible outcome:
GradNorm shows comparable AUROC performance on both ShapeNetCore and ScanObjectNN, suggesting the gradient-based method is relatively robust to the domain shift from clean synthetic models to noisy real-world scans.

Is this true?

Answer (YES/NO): NO